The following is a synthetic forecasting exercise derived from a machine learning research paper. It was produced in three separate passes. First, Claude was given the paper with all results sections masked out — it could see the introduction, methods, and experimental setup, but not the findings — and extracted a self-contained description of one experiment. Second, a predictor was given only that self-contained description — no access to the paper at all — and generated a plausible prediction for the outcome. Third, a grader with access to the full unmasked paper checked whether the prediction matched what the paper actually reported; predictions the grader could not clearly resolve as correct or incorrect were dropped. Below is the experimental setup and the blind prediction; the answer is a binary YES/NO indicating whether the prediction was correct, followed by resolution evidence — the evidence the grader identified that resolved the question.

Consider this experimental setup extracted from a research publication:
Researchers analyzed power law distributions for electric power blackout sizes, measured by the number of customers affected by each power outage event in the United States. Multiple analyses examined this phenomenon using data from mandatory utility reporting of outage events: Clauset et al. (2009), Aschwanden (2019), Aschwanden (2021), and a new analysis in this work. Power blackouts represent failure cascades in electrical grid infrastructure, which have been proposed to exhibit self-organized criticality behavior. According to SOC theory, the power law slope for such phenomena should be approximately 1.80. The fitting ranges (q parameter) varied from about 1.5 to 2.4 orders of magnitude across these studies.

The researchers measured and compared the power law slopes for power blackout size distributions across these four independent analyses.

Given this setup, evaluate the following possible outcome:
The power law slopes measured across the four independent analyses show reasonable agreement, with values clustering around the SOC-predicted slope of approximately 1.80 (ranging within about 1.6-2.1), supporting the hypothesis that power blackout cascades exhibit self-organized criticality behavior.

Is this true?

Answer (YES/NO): NO